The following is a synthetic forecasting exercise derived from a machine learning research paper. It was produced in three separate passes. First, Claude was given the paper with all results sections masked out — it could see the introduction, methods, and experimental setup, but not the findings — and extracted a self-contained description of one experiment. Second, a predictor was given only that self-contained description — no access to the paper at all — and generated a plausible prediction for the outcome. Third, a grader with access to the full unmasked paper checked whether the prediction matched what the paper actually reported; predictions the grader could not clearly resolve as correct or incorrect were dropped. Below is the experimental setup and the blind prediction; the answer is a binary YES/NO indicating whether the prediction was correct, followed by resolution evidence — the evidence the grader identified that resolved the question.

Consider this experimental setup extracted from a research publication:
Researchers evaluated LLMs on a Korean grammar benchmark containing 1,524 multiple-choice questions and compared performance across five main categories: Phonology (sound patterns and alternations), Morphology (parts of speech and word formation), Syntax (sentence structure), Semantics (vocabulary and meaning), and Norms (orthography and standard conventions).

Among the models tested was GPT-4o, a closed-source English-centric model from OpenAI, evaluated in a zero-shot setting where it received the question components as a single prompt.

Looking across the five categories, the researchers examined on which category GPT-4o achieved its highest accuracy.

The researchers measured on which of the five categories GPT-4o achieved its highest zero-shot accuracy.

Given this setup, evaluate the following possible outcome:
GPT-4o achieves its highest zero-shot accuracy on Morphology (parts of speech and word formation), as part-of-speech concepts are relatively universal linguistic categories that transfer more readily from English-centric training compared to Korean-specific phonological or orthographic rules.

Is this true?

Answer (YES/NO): NO